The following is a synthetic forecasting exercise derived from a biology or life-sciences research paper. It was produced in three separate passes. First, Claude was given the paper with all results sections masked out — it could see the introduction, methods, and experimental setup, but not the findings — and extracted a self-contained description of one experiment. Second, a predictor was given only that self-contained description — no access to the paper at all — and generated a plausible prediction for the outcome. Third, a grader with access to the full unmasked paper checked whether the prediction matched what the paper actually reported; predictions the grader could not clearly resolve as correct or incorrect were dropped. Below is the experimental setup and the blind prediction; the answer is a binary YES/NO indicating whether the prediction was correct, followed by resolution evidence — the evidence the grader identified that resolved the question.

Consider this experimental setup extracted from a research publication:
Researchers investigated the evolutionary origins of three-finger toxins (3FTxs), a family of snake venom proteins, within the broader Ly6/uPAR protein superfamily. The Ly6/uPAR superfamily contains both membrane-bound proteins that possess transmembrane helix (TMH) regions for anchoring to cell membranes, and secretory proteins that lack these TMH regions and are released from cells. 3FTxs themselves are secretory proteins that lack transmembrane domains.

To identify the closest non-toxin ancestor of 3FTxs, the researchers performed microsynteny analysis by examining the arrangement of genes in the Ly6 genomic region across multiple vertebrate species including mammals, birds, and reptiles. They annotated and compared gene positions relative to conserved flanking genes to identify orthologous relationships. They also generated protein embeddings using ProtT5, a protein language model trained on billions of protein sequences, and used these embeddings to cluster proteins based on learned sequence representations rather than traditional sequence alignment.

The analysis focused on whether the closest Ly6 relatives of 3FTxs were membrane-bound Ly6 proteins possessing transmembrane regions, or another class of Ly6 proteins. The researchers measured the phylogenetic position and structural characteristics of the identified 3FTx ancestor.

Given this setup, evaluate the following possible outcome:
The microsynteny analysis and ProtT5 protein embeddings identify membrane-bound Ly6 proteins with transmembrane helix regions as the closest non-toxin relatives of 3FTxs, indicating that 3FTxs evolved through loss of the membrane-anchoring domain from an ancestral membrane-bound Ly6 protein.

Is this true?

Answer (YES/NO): YES